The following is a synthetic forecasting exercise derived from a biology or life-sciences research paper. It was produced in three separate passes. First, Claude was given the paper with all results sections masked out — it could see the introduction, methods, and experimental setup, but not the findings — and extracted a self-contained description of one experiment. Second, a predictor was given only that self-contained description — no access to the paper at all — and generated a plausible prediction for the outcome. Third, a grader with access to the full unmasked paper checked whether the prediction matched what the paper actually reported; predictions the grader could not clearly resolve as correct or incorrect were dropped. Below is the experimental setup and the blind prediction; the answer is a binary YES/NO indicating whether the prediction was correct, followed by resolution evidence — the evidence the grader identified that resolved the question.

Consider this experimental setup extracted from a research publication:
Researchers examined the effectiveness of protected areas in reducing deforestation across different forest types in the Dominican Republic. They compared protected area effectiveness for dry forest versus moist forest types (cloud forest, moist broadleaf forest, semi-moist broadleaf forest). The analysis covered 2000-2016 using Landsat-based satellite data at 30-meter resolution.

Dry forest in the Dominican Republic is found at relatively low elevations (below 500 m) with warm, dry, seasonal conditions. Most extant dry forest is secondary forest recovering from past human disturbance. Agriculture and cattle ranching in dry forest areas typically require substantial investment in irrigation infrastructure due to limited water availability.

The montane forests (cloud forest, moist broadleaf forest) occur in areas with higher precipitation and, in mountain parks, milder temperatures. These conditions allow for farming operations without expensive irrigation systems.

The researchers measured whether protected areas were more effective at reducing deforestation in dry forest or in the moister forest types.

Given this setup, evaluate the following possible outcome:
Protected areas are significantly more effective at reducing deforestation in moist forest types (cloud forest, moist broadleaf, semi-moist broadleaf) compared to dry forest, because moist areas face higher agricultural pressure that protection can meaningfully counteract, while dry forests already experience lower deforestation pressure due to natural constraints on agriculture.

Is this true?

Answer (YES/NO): NO